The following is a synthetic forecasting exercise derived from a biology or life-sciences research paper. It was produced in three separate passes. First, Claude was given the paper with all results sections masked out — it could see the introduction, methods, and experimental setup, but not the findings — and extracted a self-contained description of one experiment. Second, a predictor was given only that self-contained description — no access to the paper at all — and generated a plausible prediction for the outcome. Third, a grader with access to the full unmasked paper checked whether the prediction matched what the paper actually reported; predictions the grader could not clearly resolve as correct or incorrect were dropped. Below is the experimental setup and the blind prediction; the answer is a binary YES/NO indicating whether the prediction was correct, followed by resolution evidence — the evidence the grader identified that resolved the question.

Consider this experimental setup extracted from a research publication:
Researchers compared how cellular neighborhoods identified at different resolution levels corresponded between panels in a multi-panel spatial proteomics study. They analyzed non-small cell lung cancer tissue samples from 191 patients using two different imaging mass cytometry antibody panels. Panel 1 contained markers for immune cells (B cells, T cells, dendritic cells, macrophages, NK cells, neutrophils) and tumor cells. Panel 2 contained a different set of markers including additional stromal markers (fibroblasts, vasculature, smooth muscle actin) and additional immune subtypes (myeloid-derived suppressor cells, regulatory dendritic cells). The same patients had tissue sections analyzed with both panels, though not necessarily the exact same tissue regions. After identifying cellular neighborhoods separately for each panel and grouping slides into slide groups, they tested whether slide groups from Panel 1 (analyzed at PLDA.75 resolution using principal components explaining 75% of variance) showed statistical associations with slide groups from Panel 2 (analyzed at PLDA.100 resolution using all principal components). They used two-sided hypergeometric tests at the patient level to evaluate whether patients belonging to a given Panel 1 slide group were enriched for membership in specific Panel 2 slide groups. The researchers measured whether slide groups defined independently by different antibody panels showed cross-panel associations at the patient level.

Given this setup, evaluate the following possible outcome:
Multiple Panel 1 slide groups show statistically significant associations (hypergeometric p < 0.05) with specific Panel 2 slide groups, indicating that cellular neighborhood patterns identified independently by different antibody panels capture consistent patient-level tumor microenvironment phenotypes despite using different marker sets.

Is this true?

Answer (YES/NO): YES